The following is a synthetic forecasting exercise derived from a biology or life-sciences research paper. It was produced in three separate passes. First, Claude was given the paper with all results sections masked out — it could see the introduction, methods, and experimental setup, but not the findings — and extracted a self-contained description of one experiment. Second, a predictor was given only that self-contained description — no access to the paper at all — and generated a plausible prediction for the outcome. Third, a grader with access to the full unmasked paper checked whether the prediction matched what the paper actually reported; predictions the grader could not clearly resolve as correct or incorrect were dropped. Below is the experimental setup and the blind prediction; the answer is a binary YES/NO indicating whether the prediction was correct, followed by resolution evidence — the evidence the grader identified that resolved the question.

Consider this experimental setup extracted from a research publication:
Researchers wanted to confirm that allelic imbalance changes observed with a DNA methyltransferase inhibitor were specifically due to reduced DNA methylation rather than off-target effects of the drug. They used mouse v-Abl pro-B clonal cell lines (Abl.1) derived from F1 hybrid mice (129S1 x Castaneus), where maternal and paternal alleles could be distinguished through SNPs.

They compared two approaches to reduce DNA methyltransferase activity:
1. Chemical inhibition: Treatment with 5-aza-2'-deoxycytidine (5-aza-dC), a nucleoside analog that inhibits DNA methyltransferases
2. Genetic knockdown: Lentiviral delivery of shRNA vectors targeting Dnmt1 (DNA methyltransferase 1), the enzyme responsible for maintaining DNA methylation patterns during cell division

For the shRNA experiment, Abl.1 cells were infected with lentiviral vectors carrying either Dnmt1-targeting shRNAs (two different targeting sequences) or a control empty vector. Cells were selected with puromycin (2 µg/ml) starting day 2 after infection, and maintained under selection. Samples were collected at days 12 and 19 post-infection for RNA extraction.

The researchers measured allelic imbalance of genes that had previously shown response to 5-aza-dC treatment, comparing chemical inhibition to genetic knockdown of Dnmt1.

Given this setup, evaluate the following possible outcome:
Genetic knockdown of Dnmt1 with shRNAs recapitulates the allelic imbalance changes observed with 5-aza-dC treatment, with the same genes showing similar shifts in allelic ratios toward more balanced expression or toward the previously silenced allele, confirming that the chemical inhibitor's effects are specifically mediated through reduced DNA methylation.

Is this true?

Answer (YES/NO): YES